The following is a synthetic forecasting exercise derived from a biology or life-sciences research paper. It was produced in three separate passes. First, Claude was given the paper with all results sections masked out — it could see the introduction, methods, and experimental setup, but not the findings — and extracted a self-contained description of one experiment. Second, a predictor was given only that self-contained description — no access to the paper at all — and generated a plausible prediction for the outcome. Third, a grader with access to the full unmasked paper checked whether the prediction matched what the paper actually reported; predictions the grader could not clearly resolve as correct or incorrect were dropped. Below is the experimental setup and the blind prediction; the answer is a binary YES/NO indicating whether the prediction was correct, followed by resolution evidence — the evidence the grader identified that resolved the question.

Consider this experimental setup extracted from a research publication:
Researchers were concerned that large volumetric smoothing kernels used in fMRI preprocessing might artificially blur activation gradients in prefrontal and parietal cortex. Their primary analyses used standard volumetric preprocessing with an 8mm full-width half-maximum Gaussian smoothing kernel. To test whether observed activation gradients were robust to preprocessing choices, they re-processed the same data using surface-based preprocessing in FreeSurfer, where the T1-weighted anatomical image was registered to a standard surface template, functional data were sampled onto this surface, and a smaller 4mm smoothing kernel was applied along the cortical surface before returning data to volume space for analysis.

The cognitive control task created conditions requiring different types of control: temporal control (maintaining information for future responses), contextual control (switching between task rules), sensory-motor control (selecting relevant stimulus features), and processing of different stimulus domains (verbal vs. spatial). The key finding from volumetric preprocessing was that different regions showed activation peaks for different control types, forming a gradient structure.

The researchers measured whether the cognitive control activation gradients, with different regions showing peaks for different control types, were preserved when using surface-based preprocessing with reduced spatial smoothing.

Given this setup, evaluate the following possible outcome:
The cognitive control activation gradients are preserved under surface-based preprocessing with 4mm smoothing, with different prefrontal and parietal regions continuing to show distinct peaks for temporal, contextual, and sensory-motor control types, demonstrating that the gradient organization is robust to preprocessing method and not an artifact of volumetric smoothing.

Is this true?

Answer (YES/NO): YES